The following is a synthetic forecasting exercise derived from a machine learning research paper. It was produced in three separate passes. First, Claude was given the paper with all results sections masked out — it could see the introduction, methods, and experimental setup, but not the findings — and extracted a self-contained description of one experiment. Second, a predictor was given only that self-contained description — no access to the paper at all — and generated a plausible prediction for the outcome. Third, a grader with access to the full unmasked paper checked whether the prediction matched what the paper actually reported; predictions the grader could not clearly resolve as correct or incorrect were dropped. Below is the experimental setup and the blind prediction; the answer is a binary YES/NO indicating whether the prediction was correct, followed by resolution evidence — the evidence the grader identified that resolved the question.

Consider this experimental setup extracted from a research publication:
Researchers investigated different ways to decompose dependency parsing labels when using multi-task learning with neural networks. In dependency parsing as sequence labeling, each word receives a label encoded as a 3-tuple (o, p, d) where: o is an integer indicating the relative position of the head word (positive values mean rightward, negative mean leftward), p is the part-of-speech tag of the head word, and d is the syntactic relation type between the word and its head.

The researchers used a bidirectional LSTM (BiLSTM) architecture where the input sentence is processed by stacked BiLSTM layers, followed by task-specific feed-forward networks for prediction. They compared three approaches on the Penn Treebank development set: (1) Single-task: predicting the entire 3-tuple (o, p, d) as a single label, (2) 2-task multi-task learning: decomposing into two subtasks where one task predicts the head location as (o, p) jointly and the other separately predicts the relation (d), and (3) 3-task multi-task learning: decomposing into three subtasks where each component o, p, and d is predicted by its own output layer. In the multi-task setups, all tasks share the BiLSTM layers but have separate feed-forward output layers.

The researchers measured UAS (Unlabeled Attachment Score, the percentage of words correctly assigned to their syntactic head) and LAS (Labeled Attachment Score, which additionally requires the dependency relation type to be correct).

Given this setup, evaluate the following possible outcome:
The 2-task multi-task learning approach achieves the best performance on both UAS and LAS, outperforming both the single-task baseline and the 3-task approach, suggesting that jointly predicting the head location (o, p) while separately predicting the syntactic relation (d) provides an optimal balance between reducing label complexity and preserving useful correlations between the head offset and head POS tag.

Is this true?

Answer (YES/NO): YES